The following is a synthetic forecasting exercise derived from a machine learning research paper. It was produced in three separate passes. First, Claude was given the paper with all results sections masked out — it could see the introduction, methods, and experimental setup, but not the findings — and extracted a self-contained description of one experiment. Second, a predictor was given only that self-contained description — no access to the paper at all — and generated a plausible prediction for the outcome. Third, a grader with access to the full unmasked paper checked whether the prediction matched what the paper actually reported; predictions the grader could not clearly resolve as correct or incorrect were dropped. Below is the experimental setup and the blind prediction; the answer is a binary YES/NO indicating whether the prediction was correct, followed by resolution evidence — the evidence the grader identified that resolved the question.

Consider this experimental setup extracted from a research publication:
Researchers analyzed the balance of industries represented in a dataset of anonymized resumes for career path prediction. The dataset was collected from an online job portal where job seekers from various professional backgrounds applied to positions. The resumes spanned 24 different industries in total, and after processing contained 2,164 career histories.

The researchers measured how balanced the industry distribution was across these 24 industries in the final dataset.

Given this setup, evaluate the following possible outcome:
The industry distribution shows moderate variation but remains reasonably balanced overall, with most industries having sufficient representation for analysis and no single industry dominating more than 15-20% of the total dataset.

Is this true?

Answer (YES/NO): YES